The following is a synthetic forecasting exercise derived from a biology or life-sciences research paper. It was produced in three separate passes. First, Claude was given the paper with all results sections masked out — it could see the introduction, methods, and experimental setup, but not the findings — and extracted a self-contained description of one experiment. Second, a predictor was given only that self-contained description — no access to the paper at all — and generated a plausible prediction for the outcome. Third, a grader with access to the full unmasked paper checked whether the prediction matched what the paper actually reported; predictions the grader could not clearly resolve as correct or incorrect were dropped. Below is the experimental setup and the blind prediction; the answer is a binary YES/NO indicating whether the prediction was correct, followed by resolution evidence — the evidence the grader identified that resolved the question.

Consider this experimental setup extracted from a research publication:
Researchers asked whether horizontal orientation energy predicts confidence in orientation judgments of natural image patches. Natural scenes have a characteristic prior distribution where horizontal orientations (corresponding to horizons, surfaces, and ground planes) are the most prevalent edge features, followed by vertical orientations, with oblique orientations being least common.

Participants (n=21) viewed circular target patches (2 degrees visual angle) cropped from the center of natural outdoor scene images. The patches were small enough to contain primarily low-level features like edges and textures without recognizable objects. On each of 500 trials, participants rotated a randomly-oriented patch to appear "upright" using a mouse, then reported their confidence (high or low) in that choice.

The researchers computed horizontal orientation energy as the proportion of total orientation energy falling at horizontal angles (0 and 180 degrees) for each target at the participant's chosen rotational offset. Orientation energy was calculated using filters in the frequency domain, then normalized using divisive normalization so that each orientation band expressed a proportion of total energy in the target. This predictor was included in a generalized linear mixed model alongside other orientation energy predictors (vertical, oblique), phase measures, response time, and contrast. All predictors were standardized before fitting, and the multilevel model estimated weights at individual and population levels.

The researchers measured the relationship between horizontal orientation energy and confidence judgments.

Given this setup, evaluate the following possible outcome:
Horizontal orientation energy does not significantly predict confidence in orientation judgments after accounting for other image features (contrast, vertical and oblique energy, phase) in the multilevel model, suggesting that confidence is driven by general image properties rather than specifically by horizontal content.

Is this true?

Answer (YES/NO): NO